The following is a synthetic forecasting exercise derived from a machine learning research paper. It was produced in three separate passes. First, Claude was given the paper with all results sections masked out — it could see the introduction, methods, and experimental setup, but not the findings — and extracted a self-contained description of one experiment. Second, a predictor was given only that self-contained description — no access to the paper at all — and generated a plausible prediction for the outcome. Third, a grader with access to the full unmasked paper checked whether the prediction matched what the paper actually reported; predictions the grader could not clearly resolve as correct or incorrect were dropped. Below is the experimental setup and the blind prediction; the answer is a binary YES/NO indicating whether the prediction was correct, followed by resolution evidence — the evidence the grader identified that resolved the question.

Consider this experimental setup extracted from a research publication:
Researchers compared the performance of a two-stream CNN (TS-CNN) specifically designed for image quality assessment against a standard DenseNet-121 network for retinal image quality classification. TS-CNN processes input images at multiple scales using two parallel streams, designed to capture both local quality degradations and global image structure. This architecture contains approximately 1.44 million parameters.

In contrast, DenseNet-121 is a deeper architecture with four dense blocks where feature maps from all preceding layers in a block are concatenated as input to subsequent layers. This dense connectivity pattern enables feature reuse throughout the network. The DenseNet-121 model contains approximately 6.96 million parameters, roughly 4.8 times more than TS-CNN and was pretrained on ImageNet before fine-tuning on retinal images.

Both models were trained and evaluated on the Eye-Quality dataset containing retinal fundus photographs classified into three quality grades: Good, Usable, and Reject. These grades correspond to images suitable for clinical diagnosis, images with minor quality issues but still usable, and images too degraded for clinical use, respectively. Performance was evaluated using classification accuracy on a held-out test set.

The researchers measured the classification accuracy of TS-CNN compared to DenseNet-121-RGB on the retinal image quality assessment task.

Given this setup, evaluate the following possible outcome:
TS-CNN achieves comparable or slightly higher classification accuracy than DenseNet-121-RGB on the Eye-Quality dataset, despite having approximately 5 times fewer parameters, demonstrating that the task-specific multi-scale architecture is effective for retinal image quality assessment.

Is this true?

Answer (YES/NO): NO